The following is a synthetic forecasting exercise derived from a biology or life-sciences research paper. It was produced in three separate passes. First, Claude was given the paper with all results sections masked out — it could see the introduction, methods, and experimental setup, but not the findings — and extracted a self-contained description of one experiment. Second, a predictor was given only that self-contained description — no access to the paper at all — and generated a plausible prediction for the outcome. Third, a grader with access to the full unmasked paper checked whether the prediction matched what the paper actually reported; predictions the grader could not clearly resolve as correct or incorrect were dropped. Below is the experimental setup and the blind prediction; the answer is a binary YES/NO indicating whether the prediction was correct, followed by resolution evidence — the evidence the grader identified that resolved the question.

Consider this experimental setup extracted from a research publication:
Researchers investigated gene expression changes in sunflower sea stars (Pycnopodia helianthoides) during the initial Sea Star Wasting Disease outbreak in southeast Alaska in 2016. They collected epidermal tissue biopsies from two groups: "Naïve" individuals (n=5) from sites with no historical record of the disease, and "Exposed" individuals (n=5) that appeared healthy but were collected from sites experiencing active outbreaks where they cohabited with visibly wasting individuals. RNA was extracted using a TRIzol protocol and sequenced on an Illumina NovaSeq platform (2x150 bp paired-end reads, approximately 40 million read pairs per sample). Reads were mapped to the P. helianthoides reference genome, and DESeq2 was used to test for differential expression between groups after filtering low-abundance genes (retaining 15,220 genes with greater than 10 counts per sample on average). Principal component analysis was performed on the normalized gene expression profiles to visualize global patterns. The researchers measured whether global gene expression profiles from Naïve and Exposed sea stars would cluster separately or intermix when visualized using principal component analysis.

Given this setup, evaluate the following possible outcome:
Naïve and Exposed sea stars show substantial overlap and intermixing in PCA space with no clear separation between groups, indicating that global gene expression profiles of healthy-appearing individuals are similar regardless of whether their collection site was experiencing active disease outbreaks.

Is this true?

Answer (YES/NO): NO